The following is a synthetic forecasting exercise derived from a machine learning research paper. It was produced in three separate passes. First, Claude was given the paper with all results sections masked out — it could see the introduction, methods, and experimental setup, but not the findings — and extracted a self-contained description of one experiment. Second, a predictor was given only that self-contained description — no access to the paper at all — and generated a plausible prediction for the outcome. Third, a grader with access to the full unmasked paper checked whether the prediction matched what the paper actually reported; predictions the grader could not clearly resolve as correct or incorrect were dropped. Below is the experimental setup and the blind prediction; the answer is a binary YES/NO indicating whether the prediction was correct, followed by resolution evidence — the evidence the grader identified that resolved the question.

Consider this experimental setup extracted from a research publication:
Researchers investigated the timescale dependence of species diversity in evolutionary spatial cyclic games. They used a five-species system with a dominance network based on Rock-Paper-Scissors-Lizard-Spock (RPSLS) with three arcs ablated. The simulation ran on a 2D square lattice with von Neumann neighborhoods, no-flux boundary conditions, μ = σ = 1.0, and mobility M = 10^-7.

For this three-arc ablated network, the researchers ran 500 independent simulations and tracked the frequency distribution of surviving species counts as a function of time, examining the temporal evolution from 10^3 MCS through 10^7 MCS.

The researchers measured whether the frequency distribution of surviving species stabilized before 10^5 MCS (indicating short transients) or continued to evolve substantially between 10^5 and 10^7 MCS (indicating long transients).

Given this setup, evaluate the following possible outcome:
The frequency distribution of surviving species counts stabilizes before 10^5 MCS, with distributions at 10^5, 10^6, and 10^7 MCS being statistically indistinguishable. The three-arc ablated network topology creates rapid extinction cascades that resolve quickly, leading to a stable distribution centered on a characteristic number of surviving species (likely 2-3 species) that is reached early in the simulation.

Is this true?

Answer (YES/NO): NO